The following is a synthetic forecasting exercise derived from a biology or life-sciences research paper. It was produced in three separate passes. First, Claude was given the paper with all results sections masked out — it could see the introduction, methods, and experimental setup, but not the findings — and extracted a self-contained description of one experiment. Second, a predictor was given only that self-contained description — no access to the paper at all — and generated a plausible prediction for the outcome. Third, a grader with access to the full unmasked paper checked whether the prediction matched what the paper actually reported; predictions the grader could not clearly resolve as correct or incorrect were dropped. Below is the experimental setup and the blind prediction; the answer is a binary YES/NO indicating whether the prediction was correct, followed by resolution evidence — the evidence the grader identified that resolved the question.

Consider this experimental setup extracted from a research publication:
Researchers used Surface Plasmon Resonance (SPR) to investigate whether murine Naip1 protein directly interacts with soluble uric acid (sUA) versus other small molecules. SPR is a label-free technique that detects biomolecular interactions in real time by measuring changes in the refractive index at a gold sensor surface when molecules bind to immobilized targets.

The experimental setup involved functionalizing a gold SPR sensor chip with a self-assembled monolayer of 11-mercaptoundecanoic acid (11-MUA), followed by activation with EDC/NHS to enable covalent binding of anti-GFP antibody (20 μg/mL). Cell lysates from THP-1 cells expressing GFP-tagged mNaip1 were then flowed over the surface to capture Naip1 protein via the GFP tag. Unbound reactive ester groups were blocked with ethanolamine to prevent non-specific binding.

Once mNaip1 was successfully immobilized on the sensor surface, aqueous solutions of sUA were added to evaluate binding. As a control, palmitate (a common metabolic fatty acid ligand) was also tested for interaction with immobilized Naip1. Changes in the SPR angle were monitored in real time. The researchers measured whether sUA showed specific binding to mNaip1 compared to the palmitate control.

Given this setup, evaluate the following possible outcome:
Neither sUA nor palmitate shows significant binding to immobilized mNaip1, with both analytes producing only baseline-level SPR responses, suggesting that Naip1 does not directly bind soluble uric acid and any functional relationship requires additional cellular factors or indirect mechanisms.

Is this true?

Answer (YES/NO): NO